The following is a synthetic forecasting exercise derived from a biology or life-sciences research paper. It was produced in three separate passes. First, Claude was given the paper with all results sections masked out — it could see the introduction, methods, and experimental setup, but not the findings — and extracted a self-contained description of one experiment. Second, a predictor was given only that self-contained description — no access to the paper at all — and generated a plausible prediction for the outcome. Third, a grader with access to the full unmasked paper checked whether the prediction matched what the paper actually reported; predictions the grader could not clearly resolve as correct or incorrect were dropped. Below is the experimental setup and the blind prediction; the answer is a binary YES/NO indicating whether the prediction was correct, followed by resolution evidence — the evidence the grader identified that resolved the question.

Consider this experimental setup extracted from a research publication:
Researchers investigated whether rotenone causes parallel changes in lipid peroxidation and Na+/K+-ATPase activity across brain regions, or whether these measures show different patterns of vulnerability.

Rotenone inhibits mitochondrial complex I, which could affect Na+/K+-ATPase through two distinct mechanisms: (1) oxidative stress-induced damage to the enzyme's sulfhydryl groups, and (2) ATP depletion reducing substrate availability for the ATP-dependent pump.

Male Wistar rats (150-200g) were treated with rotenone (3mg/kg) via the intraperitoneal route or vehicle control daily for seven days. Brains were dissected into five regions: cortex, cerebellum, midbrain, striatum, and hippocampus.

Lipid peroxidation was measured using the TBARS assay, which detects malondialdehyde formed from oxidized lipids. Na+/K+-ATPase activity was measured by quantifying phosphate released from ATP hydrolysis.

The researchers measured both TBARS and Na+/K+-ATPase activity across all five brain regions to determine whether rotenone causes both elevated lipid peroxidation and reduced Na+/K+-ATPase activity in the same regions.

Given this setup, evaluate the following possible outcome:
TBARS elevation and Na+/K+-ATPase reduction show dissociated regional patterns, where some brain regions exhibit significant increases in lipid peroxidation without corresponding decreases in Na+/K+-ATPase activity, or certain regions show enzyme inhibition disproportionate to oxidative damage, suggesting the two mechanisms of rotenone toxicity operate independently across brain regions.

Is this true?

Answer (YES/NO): NO